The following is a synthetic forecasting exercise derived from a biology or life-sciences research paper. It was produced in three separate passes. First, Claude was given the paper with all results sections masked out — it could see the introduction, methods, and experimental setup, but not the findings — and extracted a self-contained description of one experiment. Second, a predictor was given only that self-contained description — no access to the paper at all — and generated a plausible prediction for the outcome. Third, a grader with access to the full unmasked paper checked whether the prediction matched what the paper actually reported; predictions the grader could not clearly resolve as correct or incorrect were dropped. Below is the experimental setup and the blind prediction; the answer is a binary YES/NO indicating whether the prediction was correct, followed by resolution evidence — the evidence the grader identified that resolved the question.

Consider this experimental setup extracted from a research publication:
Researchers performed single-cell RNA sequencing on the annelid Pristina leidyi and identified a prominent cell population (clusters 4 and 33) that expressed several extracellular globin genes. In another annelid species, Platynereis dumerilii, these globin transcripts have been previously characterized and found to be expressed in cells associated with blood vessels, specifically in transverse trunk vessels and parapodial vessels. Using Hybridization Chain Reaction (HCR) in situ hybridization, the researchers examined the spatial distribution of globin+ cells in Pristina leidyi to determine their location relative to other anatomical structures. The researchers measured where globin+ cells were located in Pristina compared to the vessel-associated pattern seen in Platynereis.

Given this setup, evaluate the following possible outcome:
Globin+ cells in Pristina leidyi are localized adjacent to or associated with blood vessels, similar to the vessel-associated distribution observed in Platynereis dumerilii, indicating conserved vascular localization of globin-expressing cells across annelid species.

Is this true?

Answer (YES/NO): NO